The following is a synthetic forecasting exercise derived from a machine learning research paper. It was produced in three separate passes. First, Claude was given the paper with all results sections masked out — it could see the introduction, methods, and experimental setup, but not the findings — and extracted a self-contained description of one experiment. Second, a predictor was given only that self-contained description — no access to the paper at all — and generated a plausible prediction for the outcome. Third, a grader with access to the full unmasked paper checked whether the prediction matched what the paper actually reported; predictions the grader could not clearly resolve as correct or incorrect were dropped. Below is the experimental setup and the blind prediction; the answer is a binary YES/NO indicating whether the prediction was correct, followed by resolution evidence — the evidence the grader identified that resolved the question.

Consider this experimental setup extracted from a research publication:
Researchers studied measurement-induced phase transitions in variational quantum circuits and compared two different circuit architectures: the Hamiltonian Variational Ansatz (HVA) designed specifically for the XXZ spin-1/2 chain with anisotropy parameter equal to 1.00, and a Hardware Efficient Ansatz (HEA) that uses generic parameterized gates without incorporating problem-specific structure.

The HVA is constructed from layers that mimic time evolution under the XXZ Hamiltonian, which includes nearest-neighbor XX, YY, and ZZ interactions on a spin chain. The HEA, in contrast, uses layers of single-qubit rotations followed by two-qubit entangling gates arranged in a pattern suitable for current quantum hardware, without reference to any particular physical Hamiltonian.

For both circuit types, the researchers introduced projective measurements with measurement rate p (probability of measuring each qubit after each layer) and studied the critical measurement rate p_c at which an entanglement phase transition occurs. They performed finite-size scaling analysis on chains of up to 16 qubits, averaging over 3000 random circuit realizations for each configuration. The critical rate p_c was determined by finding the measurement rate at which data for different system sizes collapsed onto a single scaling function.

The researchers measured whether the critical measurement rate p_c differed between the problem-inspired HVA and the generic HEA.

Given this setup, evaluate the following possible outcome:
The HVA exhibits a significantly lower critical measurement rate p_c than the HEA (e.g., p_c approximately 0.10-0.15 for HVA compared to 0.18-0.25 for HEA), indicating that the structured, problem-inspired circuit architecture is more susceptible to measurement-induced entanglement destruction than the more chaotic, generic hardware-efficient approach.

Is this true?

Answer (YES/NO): NO